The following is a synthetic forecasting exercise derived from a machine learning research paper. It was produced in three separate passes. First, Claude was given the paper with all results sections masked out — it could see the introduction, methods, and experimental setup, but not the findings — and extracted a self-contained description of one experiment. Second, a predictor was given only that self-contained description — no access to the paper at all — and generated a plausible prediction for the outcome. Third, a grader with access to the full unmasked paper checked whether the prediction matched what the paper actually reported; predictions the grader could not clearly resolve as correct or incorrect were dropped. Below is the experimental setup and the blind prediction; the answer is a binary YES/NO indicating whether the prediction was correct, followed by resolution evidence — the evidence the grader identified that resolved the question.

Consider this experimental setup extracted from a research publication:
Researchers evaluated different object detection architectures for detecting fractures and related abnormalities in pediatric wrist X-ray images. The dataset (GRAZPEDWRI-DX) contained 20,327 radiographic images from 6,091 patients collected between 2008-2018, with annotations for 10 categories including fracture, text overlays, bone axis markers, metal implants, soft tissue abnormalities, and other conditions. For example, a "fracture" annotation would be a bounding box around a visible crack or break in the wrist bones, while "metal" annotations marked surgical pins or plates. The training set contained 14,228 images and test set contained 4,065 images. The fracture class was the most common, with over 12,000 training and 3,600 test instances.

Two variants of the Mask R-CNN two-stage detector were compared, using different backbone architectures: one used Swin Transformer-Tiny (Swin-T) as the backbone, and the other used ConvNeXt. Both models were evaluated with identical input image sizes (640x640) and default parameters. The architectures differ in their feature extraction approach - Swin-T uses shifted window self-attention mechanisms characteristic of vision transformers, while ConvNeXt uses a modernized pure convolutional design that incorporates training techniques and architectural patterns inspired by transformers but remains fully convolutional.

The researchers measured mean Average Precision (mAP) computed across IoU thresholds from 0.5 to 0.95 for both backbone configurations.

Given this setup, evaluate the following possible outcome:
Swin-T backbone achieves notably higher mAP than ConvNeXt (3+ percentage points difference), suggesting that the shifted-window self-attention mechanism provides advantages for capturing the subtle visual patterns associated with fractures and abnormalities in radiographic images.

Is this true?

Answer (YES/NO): NO